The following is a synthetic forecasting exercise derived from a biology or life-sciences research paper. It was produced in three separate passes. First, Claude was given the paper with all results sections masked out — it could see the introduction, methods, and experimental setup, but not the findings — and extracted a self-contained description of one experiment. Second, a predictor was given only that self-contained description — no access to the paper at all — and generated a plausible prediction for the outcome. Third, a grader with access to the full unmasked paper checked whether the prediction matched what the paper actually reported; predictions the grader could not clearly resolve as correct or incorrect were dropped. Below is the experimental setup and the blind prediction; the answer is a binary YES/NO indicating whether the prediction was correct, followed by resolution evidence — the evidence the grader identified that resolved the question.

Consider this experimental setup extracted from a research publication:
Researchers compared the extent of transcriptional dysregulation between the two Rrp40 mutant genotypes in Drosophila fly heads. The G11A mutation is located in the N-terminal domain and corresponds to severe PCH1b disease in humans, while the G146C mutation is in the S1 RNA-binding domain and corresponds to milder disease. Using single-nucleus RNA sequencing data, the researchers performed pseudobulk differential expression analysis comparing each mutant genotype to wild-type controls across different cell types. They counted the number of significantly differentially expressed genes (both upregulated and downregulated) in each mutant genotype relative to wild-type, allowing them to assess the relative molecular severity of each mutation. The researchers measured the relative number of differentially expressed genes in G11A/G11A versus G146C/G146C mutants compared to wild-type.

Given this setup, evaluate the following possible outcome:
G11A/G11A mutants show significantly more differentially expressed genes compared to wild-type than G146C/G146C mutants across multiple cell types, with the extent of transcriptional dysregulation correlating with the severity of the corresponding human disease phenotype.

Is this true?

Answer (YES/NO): YES